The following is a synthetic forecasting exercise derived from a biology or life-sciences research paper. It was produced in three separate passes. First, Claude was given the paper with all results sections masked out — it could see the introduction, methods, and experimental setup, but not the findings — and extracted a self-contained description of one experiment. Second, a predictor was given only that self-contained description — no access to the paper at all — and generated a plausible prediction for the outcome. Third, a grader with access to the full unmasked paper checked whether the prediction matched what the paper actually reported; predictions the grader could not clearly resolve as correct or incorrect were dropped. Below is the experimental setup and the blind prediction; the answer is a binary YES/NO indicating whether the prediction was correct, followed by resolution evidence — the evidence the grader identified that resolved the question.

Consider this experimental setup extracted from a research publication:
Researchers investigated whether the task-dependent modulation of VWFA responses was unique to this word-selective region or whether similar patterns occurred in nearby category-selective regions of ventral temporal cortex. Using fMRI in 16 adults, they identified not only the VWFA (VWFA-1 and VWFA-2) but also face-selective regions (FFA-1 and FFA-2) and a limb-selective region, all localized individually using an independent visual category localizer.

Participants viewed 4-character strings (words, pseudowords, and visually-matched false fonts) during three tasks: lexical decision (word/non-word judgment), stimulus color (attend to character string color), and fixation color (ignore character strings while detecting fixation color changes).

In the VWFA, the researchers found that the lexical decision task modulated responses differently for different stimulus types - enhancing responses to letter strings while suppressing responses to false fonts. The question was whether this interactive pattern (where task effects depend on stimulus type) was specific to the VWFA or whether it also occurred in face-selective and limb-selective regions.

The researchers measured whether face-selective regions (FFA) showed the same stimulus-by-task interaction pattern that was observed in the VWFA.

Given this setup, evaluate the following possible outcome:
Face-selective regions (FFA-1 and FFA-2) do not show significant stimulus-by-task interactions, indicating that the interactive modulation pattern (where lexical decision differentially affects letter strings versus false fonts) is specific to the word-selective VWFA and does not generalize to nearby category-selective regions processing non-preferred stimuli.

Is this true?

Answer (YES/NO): YES